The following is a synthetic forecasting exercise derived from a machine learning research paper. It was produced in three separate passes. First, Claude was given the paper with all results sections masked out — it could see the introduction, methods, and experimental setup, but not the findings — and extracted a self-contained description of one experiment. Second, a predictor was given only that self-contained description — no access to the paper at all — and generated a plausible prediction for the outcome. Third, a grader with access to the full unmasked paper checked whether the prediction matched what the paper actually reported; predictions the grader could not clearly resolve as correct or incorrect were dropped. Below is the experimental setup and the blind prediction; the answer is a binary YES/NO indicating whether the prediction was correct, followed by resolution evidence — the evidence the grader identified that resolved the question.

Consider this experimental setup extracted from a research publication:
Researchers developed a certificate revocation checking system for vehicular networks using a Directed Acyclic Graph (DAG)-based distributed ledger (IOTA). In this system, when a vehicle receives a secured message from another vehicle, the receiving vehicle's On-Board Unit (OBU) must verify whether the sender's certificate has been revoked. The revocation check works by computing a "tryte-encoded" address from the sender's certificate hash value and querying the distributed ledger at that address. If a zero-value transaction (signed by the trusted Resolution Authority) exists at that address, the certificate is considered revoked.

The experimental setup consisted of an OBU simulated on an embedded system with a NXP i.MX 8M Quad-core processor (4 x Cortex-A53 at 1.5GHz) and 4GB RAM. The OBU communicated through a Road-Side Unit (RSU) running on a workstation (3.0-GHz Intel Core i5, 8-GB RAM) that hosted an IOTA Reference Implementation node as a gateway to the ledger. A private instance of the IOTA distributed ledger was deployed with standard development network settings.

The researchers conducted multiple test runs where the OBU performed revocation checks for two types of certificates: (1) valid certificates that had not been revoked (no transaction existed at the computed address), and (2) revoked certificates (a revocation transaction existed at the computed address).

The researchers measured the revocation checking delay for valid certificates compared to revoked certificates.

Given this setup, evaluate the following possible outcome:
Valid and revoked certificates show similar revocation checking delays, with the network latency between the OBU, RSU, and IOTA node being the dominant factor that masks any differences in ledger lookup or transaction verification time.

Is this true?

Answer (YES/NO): NO